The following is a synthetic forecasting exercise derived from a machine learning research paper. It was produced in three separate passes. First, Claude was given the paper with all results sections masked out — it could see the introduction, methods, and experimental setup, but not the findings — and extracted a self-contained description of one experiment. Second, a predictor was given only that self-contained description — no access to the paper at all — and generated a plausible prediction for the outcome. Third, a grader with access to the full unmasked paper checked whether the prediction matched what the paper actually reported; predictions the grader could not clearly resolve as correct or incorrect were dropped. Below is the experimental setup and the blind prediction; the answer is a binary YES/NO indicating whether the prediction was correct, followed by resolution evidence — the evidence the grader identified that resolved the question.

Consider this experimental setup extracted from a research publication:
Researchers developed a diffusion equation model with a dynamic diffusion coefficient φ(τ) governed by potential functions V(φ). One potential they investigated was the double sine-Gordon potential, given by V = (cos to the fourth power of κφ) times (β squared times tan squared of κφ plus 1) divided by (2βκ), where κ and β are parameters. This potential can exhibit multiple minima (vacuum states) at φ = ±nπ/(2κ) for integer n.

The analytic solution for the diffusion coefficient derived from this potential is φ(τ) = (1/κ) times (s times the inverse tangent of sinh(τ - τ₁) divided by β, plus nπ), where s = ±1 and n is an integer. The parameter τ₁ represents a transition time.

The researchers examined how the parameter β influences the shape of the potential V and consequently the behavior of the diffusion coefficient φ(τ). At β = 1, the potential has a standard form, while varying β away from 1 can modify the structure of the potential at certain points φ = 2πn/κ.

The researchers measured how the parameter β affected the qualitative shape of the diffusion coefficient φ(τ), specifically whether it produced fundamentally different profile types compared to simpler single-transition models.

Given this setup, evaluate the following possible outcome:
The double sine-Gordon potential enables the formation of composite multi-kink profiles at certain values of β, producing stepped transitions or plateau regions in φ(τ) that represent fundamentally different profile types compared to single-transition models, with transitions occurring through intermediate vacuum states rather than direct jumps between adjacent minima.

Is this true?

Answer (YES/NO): YES